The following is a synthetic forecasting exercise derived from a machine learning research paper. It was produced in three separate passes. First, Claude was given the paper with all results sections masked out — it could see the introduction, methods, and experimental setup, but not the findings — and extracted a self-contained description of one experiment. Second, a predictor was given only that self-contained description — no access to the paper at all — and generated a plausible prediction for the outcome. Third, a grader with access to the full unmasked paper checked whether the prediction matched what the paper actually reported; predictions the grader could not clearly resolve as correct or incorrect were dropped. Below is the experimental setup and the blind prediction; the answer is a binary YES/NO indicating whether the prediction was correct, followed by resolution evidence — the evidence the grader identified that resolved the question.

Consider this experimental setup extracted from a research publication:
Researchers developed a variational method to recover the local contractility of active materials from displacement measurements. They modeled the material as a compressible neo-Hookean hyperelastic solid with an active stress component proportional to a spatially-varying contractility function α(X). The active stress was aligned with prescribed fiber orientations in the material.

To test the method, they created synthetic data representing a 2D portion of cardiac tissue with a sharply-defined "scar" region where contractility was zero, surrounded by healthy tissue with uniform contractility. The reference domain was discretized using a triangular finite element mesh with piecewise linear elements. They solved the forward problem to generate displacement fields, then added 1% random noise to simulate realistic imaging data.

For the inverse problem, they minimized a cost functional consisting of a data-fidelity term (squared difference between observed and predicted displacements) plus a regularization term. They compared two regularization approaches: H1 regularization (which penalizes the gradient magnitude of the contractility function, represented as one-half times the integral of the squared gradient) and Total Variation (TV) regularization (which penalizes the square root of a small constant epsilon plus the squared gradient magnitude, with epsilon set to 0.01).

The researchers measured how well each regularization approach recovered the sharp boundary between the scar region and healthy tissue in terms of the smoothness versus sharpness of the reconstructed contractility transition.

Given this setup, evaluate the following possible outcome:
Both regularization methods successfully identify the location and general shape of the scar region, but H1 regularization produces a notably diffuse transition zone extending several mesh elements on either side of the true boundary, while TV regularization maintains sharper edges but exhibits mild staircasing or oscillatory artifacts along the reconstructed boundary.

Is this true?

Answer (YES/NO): NO